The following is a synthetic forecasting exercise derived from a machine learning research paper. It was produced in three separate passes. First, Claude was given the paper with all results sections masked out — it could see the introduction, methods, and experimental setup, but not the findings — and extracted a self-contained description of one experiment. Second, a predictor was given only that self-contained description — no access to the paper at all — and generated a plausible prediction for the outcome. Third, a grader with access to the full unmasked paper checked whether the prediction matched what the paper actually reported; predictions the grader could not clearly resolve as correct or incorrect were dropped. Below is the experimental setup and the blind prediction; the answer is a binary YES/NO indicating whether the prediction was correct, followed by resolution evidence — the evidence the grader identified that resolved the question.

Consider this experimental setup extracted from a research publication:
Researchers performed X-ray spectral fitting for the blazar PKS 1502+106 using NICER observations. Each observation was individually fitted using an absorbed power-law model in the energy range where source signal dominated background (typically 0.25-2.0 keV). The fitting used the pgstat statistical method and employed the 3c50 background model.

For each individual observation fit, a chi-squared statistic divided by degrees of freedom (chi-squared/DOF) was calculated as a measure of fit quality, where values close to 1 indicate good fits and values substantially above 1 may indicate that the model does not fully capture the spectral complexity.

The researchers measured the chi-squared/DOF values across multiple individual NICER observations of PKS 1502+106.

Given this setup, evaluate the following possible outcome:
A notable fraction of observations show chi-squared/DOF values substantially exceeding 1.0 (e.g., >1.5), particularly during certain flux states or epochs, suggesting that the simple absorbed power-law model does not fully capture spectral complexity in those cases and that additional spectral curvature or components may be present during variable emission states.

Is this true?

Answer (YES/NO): YES